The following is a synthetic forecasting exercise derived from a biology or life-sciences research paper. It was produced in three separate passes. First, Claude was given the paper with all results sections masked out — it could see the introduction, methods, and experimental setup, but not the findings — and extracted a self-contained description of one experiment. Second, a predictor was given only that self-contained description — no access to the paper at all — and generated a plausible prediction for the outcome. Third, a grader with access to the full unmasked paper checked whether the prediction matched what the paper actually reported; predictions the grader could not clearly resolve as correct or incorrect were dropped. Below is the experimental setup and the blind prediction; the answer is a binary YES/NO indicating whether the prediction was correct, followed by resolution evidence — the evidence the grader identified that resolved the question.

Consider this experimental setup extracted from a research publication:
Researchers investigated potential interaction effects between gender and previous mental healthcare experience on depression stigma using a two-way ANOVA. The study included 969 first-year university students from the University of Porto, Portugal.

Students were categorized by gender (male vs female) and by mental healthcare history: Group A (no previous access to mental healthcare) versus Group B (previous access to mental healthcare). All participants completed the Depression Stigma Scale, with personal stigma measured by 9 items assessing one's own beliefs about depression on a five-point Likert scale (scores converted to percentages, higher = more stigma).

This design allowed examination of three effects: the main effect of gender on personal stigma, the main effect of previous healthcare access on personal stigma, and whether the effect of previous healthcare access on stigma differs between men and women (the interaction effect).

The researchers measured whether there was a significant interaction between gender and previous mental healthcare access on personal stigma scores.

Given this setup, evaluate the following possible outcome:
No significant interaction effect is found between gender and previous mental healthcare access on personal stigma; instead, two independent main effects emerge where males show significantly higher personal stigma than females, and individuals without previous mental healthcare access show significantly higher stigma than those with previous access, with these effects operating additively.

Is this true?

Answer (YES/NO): NO